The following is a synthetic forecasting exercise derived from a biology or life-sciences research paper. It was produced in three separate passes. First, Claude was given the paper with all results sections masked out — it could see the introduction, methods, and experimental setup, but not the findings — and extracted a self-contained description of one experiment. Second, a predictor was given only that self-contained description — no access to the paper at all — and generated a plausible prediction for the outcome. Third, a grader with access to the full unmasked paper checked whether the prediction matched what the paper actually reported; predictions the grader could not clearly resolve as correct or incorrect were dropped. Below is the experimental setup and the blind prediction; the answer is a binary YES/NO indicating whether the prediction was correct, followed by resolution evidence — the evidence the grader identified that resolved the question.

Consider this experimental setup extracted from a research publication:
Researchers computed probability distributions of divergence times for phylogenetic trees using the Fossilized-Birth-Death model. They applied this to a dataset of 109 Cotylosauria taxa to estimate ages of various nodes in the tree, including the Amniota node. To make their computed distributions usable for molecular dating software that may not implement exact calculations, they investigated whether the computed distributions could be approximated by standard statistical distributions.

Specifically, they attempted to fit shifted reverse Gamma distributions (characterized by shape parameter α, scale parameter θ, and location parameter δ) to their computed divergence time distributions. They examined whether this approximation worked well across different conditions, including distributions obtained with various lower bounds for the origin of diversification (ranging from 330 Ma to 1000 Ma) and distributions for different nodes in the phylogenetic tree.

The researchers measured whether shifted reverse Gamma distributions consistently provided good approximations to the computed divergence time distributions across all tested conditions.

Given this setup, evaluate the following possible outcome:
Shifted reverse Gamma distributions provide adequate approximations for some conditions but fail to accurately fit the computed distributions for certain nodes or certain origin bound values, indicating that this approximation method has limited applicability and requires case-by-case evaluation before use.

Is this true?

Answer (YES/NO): YES